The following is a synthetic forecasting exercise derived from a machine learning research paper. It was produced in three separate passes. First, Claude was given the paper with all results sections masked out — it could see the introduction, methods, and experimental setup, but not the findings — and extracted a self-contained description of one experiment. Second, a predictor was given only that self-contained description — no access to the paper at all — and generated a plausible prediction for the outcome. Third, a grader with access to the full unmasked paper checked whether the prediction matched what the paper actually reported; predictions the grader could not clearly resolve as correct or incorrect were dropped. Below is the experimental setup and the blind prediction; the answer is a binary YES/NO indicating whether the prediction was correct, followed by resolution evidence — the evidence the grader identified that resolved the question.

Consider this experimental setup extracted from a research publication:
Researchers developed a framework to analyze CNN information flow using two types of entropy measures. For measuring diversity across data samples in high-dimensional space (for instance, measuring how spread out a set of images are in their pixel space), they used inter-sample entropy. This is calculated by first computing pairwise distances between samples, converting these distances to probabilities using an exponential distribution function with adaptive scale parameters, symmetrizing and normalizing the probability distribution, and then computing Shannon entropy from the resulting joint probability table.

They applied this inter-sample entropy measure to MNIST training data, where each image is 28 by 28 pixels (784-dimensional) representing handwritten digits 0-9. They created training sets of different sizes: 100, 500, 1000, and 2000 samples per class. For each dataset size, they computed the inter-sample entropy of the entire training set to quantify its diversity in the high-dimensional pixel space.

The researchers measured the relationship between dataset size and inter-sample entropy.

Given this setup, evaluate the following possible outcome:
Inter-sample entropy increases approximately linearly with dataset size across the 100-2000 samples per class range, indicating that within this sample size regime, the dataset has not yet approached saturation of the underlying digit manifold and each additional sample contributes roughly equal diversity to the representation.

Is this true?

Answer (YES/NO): NO